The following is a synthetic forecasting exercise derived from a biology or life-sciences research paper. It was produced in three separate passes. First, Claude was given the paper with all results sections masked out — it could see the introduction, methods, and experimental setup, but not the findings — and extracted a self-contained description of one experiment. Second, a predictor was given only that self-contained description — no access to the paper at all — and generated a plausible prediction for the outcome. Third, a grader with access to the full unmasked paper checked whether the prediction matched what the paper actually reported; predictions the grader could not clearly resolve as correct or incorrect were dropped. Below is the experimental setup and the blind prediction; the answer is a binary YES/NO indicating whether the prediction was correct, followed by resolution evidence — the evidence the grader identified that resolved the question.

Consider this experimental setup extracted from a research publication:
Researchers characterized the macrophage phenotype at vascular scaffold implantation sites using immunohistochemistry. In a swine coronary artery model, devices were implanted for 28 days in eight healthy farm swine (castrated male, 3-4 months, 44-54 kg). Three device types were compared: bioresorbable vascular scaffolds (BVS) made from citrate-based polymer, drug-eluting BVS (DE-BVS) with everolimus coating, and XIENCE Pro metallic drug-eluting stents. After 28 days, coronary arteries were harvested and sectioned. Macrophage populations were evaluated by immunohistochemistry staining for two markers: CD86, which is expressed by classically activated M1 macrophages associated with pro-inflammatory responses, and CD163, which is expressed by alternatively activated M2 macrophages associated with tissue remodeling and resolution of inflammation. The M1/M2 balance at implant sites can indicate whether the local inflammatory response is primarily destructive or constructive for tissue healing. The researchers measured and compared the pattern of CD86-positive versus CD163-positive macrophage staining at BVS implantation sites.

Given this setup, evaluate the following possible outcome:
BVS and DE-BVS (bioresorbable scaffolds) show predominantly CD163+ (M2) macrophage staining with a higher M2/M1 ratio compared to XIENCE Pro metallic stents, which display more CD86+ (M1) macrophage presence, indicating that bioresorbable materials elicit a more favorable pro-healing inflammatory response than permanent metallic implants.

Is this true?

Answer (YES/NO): NO